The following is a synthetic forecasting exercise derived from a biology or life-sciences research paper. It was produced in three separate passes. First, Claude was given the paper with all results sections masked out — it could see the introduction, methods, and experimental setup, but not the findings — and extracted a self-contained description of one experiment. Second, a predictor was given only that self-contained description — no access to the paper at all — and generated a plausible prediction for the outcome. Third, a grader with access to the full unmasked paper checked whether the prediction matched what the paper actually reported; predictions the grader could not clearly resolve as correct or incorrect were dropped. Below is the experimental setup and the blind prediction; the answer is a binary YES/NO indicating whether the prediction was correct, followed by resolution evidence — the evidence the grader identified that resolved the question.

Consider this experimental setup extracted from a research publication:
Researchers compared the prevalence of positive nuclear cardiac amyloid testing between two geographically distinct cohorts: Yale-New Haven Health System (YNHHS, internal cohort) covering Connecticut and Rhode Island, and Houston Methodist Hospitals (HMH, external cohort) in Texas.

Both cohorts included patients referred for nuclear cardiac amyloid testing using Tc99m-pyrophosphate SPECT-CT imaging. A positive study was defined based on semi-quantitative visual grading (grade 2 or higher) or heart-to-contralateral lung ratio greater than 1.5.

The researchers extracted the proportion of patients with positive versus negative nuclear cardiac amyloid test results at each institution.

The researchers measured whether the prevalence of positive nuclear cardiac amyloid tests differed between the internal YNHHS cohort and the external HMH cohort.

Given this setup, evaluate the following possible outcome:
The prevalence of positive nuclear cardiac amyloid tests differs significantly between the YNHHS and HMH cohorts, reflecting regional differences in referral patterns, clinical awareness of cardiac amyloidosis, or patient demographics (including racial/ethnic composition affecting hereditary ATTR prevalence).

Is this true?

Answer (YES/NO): YES